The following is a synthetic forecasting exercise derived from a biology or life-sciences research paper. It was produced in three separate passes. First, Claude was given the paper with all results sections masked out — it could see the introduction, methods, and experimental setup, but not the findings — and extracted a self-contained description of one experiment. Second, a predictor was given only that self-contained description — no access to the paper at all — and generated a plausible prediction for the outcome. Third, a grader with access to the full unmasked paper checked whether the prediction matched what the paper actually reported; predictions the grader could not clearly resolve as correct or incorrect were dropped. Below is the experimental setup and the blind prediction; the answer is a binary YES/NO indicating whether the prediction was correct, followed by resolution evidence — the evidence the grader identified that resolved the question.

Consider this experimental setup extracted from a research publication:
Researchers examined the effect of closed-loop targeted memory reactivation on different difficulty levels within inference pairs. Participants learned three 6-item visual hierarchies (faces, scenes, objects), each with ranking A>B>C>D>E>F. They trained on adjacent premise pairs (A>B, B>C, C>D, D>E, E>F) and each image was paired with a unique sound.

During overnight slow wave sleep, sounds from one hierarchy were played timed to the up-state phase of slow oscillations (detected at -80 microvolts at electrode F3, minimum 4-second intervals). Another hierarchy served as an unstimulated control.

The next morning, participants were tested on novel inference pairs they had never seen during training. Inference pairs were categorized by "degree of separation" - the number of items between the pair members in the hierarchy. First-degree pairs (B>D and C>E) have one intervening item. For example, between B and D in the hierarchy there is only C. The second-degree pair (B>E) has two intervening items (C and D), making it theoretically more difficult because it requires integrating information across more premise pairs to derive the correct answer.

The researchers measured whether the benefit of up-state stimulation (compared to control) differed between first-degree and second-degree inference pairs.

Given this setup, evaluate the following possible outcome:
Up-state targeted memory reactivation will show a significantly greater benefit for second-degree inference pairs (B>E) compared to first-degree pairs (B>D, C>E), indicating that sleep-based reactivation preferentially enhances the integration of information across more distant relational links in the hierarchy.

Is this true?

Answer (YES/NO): YES